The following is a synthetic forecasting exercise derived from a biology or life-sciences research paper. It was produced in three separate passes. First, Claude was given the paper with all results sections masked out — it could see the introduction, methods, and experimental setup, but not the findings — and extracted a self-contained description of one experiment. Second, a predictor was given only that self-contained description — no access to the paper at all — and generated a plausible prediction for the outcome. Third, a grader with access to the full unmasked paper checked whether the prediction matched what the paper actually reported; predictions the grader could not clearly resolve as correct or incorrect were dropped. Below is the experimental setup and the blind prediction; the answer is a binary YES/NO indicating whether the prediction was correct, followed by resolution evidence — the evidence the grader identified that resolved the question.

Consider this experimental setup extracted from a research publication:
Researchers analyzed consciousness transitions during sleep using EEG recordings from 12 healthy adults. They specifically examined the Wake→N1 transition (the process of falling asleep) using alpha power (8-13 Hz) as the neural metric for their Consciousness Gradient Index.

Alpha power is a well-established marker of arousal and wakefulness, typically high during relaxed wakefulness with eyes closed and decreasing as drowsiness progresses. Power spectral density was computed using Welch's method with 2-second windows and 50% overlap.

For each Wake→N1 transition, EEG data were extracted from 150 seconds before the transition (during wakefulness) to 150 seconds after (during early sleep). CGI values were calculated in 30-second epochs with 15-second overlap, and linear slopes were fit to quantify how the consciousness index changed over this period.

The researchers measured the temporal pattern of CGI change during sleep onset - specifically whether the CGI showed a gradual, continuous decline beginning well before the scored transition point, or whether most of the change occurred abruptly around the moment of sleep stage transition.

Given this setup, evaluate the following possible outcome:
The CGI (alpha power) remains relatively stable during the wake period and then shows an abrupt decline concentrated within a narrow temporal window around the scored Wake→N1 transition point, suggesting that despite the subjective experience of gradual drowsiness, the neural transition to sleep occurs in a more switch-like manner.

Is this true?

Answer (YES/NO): NO